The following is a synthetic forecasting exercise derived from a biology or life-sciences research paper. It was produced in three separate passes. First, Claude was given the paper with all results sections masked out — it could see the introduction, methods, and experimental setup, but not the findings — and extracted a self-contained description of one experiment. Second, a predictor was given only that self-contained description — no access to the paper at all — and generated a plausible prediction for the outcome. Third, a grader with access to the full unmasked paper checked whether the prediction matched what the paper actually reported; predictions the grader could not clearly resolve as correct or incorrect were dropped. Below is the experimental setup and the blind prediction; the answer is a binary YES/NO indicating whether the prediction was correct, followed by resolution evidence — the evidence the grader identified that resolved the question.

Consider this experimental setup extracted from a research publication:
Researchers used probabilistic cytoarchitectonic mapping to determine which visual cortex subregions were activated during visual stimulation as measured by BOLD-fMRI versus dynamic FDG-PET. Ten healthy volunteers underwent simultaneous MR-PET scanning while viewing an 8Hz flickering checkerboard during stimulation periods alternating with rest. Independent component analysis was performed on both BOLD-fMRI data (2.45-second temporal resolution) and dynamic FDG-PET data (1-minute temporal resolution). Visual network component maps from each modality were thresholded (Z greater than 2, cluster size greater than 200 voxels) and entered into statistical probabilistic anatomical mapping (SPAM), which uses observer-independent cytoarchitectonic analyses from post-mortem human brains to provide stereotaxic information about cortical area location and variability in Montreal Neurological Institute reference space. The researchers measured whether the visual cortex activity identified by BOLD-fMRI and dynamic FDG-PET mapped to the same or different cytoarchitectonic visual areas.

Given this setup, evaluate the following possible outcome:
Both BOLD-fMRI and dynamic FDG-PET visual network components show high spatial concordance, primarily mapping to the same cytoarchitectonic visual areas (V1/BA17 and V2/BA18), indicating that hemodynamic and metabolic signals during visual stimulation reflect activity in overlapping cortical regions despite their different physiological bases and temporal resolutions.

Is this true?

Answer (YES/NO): YES